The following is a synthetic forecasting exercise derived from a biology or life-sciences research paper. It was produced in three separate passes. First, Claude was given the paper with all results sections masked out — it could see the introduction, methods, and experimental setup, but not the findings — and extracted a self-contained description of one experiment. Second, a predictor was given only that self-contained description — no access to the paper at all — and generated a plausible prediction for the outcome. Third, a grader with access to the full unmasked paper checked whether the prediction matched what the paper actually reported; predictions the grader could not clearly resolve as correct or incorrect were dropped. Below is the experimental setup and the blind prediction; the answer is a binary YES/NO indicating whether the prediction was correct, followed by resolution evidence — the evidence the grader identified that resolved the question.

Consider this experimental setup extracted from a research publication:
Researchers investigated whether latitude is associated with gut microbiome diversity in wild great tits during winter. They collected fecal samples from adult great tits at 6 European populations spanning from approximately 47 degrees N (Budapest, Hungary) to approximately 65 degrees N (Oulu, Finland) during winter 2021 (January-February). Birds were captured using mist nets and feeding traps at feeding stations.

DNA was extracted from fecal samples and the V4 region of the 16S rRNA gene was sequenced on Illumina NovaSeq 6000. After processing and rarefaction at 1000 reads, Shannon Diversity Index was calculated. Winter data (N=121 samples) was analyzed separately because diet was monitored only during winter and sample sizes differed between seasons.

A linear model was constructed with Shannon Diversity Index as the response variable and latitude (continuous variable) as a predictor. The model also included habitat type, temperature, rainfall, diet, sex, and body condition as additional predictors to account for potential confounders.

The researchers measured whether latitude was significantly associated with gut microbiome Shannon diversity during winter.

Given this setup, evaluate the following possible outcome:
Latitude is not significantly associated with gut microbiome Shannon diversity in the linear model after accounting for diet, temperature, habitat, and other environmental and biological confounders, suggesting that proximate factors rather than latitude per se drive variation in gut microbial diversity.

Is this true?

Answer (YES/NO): YES